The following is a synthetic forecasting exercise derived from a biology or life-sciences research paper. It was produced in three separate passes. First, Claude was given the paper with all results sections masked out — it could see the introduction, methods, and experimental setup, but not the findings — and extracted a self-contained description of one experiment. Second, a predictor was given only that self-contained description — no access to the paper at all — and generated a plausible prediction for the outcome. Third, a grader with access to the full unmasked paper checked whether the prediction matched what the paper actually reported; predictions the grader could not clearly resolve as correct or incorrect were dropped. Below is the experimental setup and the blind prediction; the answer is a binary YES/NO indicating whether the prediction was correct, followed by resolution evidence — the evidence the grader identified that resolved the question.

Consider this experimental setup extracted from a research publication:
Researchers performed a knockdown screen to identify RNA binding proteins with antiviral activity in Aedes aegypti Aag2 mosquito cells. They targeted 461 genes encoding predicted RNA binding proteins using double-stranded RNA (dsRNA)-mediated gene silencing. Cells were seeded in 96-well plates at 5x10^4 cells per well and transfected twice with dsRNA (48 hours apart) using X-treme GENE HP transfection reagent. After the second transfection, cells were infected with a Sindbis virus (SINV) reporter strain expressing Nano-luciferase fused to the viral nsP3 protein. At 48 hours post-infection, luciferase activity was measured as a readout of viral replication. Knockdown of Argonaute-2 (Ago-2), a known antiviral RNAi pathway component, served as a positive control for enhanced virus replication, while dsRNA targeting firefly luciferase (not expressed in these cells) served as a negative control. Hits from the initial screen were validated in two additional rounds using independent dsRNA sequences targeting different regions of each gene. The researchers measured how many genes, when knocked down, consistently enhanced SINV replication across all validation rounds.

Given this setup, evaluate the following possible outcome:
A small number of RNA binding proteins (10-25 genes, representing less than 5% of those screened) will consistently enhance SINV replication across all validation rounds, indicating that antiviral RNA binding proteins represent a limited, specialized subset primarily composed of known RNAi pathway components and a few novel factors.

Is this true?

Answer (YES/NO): NO